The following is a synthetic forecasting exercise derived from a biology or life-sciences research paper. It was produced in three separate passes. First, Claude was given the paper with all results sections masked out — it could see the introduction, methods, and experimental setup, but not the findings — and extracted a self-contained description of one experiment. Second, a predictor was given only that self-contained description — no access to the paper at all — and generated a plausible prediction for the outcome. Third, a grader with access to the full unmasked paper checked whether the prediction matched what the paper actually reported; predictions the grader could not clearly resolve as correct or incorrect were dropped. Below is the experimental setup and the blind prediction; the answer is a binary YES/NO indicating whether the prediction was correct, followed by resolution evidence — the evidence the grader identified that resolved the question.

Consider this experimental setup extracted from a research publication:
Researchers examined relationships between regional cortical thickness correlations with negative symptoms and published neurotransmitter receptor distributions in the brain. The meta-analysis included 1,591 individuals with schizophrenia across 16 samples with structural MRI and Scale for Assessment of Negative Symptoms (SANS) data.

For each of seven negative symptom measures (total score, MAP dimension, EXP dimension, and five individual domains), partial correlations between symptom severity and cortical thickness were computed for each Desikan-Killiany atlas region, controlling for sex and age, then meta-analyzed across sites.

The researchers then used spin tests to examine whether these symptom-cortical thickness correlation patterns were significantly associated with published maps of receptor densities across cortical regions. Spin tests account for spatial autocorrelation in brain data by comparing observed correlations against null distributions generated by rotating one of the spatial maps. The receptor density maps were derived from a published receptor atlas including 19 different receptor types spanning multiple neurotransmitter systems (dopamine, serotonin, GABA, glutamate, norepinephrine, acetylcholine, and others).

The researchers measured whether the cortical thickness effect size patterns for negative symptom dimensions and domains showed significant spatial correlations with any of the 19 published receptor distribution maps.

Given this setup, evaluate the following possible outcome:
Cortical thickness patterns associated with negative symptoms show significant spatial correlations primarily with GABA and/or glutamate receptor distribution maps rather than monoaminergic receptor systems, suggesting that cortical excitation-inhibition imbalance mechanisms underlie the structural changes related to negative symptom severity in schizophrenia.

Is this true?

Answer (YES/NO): NO